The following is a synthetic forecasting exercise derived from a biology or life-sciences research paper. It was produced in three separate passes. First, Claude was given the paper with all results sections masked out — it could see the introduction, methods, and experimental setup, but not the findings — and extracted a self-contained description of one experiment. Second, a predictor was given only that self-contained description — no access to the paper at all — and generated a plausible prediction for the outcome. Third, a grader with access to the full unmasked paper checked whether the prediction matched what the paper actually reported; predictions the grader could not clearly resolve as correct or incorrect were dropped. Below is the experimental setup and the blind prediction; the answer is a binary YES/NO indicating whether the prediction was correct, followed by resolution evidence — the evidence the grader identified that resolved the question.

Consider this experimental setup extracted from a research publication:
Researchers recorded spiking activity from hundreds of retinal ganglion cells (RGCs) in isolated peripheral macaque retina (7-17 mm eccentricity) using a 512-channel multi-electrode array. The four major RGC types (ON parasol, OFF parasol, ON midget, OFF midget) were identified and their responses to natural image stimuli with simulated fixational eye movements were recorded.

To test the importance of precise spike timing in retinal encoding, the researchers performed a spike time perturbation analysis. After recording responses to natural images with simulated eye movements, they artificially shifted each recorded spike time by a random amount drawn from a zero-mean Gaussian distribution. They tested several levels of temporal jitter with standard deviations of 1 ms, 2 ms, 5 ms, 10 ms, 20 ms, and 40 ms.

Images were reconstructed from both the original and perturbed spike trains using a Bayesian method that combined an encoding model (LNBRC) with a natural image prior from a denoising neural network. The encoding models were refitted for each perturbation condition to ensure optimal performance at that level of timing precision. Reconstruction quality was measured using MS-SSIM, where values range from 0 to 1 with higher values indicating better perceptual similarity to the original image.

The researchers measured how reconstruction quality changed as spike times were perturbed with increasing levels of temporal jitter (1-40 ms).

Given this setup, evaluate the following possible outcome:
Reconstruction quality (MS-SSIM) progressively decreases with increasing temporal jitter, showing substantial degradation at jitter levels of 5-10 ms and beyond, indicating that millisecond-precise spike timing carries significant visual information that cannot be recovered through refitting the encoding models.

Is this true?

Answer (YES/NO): NO